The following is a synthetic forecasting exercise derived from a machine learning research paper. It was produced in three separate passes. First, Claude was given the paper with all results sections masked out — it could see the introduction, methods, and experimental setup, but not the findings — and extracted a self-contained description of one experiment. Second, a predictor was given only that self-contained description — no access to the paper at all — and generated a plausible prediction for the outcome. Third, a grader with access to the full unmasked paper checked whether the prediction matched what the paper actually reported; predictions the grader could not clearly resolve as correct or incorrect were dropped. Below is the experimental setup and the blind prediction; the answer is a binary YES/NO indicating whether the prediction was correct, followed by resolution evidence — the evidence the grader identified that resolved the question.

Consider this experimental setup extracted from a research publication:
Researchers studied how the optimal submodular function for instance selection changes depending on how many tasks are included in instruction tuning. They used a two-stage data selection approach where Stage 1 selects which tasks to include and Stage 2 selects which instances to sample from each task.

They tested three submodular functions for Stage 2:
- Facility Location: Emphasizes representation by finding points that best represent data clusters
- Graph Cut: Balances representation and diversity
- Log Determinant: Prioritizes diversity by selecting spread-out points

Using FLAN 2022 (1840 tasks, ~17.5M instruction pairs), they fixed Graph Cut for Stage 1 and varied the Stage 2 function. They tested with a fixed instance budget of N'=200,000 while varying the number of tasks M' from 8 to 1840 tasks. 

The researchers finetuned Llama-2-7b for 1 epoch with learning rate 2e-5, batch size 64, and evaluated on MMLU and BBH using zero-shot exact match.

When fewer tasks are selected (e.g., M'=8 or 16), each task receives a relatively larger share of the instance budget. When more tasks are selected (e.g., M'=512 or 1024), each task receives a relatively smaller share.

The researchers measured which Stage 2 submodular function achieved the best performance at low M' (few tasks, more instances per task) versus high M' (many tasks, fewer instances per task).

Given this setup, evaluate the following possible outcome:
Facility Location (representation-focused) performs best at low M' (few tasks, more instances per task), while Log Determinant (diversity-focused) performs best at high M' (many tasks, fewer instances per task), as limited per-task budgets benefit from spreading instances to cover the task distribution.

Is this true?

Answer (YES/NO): NO